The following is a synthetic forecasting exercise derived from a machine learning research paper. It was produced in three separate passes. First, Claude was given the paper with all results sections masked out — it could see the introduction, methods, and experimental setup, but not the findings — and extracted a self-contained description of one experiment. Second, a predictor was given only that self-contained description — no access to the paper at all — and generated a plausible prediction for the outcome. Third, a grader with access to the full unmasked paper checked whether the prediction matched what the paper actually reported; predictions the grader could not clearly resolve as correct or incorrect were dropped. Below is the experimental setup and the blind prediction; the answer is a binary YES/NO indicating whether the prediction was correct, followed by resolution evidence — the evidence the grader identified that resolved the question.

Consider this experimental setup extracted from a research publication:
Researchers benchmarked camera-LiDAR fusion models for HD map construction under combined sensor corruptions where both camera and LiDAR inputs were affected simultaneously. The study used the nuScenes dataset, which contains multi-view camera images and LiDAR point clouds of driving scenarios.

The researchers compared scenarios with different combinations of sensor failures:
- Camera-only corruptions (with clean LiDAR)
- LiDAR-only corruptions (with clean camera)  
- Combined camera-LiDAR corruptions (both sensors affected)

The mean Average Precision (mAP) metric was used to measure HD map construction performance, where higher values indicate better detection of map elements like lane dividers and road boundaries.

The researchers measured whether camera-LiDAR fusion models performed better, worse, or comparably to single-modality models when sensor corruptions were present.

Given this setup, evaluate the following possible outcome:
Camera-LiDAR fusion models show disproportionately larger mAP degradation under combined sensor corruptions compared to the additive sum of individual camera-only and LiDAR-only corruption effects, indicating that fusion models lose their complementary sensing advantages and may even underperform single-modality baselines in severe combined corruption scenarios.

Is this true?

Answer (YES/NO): NO